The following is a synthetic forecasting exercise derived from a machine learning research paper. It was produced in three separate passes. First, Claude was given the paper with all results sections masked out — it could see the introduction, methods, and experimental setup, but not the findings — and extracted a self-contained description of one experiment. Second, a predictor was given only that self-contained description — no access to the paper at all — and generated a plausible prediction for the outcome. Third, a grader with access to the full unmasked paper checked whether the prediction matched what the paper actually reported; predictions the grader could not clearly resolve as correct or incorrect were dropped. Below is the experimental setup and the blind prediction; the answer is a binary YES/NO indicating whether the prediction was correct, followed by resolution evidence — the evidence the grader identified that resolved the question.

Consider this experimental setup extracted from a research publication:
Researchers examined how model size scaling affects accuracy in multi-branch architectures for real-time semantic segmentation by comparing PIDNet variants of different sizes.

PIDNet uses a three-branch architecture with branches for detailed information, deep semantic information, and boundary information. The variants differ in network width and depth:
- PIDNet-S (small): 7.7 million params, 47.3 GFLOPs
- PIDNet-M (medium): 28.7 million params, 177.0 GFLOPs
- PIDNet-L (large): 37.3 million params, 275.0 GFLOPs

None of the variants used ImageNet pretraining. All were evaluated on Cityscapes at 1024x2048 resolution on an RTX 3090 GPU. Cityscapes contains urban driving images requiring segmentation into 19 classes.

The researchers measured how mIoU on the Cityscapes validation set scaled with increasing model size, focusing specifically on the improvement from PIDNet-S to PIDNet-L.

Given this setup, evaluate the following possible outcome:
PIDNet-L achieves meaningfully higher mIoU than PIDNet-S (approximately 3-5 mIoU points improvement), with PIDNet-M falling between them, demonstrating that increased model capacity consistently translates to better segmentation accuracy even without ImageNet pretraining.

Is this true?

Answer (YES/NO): NO